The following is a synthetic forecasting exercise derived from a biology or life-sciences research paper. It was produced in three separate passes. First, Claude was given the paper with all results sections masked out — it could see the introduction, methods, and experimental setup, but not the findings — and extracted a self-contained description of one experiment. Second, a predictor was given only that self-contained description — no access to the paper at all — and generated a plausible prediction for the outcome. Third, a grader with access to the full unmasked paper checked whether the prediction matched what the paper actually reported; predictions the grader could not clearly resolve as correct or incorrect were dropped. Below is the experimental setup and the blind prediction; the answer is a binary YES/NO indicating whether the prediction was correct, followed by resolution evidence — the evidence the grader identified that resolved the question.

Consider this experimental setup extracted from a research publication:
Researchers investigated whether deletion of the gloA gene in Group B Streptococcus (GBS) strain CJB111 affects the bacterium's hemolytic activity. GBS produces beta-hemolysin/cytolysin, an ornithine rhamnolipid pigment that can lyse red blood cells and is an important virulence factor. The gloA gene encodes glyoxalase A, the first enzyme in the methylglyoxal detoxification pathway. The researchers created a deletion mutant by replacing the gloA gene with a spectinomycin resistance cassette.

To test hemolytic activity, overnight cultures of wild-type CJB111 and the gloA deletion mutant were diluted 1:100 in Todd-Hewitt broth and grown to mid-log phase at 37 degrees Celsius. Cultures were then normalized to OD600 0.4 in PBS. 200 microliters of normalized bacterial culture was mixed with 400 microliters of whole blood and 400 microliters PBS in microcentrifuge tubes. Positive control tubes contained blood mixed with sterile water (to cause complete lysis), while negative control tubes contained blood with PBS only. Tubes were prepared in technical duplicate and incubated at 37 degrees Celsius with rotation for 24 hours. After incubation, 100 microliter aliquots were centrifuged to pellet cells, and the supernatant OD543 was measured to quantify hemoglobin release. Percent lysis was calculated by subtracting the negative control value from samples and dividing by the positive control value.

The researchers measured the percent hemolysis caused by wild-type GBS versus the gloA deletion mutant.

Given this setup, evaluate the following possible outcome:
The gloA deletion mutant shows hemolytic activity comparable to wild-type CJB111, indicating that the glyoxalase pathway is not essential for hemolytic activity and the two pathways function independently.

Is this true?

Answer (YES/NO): YES